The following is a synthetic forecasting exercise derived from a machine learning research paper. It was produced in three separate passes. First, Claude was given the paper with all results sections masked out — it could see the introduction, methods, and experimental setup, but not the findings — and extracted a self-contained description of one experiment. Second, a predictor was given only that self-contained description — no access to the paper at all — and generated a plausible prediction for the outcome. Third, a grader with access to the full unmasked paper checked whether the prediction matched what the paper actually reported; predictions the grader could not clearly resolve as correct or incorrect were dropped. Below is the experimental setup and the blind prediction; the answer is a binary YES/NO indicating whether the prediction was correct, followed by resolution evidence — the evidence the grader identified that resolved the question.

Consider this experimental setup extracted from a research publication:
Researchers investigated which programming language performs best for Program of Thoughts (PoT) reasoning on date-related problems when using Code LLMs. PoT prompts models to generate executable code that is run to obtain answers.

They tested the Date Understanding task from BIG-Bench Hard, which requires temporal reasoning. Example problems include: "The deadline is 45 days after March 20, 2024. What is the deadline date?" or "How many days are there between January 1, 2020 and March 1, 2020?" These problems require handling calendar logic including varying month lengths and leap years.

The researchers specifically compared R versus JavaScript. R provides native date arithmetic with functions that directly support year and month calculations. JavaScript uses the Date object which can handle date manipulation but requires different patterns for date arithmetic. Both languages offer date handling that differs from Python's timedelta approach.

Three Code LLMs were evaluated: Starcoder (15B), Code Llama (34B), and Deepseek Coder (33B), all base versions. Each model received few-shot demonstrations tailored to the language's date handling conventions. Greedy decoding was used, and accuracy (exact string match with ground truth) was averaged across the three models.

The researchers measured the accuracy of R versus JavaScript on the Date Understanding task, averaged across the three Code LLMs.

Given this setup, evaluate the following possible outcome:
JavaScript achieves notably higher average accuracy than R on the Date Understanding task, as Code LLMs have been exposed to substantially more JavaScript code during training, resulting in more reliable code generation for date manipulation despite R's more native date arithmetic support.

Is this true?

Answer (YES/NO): NO